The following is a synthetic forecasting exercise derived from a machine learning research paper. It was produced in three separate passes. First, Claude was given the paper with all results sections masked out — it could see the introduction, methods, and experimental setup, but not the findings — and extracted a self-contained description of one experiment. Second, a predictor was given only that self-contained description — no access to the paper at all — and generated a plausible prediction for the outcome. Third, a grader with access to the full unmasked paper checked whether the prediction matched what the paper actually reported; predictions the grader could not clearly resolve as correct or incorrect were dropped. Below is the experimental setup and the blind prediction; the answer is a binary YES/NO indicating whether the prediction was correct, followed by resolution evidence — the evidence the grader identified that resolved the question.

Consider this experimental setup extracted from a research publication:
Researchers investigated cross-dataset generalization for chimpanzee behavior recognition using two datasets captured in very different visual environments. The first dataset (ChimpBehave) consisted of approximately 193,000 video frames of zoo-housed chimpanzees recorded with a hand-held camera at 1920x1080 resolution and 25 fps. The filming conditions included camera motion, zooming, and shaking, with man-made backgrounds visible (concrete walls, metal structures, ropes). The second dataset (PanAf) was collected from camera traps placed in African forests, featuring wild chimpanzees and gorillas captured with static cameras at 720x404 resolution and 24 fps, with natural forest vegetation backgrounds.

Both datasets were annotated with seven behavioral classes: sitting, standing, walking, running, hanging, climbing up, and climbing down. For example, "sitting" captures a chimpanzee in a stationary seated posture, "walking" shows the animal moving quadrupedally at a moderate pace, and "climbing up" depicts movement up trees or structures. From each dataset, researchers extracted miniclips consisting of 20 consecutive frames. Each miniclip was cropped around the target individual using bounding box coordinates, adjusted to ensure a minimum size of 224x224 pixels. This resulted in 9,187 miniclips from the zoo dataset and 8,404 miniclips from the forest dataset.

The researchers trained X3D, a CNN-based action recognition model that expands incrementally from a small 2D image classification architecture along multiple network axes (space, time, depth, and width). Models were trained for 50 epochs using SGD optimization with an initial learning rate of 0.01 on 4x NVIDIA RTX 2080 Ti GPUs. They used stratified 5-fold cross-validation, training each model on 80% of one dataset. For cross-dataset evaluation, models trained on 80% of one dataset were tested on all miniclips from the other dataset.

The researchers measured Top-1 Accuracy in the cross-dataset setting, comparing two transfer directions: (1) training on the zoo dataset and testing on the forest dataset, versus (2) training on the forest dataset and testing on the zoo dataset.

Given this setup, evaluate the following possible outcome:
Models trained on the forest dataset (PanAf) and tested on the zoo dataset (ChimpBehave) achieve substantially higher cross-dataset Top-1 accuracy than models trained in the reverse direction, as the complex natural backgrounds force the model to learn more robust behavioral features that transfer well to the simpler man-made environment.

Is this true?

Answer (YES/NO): NO